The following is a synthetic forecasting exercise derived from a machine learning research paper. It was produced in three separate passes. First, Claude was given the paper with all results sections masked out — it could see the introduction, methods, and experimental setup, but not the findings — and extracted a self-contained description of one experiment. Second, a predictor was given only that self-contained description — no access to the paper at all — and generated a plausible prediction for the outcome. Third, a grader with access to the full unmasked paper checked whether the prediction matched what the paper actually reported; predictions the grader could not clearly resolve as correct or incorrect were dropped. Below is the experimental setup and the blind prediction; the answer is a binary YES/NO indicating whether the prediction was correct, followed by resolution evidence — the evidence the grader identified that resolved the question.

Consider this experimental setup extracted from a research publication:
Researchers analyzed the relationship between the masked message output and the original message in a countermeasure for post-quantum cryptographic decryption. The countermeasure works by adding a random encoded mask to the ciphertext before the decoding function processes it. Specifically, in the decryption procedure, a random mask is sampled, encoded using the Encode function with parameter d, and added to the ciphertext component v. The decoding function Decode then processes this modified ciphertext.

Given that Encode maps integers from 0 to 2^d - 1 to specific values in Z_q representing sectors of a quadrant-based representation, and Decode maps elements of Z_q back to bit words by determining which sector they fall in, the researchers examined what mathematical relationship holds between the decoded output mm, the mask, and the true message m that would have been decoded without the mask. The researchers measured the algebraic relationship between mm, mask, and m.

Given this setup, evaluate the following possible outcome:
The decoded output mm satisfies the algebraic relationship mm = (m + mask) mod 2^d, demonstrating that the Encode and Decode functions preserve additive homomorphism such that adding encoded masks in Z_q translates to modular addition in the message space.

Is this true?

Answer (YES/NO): YES